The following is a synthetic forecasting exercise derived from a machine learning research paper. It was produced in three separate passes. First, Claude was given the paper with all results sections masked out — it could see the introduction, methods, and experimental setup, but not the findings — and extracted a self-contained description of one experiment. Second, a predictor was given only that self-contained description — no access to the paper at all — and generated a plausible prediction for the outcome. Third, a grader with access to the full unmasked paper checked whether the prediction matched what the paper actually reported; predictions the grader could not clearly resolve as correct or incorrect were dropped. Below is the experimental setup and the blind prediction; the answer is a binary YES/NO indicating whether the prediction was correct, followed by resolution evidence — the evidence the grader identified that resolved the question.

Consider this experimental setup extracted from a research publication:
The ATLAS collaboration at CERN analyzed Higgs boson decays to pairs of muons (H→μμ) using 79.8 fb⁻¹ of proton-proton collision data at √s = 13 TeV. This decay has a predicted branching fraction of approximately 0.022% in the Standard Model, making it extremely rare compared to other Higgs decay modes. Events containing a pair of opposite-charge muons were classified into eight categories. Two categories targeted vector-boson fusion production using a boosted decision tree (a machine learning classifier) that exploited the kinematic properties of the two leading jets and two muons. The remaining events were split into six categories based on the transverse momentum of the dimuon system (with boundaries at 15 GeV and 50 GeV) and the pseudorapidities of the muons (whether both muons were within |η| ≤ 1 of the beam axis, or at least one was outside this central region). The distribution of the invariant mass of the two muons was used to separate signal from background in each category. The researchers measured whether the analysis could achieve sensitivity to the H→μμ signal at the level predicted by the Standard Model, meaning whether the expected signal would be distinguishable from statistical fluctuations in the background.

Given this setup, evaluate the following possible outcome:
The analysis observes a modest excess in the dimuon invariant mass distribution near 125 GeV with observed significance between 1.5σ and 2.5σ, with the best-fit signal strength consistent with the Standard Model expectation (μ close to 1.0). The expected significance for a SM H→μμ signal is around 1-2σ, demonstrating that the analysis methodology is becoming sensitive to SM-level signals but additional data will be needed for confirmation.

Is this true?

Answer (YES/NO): NO